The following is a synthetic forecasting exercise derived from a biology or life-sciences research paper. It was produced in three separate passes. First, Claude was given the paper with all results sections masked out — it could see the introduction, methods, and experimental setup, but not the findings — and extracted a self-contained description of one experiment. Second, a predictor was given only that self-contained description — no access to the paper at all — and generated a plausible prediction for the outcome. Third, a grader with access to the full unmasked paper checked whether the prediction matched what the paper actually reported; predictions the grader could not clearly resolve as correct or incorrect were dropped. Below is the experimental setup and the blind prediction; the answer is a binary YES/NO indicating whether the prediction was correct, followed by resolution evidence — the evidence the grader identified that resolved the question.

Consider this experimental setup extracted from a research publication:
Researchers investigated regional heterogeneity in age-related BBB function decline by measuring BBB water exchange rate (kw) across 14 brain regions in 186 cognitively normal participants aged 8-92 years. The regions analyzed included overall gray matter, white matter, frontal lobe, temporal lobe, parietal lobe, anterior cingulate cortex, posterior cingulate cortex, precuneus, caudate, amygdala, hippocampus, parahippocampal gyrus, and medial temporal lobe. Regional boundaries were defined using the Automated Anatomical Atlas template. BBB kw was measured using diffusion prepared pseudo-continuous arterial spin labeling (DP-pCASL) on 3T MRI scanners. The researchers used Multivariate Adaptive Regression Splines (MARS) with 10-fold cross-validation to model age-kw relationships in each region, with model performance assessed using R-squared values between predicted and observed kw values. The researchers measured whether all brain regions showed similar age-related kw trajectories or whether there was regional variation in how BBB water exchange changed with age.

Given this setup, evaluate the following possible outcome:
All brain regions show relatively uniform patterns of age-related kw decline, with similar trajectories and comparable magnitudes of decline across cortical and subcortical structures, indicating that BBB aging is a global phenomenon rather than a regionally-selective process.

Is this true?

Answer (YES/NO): NO